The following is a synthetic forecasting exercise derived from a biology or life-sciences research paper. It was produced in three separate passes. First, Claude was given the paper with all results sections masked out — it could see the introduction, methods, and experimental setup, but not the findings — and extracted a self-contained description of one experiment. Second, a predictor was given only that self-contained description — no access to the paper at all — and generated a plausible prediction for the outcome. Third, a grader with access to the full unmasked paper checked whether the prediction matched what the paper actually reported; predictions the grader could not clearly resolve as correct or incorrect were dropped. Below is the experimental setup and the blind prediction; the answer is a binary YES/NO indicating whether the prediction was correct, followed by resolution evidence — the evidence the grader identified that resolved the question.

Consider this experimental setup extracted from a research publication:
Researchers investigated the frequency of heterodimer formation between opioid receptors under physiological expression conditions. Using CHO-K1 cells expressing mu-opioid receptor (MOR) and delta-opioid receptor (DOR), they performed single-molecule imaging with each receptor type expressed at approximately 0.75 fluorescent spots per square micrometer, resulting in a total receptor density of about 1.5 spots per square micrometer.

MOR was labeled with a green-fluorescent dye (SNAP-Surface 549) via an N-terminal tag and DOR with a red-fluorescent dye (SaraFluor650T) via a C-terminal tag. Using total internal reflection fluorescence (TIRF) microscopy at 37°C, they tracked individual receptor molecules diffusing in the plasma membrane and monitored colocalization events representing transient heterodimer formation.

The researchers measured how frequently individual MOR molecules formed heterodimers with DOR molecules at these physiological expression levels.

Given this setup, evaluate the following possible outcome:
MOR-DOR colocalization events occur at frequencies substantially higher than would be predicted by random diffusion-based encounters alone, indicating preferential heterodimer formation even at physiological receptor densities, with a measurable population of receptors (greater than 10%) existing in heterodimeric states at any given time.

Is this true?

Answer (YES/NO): NO